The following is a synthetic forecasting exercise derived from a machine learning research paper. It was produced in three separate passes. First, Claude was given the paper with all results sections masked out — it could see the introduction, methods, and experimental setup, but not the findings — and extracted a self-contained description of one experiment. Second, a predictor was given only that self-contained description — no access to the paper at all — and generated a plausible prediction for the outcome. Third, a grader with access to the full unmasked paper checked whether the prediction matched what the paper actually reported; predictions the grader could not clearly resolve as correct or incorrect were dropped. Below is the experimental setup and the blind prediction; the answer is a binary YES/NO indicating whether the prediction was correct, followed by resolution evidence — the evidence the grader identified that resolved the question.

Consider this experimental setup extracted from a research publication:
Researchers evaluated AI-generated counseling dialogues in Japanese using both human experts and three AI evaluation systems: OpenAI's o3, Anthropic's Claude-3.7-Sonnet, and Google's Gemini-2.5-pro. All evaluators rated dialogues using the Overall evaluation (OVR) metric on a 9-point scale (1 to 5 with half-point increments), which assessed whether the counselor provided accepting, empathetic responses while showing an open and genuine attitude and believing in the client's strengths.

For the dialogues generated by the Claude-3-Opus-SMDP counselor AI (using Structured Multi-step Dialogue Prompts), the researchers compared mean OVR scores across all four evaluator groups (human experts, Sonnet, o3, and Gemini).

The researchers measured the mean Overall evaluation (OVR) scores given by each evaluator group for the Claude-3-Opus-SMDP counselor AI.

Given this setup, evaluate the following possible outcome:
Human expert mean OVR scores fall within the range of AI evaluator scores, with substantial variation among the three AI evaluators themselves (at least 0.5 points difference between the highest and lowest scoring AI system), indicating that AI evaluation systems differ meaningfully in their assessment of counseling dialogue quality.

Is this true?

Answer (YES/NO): NO